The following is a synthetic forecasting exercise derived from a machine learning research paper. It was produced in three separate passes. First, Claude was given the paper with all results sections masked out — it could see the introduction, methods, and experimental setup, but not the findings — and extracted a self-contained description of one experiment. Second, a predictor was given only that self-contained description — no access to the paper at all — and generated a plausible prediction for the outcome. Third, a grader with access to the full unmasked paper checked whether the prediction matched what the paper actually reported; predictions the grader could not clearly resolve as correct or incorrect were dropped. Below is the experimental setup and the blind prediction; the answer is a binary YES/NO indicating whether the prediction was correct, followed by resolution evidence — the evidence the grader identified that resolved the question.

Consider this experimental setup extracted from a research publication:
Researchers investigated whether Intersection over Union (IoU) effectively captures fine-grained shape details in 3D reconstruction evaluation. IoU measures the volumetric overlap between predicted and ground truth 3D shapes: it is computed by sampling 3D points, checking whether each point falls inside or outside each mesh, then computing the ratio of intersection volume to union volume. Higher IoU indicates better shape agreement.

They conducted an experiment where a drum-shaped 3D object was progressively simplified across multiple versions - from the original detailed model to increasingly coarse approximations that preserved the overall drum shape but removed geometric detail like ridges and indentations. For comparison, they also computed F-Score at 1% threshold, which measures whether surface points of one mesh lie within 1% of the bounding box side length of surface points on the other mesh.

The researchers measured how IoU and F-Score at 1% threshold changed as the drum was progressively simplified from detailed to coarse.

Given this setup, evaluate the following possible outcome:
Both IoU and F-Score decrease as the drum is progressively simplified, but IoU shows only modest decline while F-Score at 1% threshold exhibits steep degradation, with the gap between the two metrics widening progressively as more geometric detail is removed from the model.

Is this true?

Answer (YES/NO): NO